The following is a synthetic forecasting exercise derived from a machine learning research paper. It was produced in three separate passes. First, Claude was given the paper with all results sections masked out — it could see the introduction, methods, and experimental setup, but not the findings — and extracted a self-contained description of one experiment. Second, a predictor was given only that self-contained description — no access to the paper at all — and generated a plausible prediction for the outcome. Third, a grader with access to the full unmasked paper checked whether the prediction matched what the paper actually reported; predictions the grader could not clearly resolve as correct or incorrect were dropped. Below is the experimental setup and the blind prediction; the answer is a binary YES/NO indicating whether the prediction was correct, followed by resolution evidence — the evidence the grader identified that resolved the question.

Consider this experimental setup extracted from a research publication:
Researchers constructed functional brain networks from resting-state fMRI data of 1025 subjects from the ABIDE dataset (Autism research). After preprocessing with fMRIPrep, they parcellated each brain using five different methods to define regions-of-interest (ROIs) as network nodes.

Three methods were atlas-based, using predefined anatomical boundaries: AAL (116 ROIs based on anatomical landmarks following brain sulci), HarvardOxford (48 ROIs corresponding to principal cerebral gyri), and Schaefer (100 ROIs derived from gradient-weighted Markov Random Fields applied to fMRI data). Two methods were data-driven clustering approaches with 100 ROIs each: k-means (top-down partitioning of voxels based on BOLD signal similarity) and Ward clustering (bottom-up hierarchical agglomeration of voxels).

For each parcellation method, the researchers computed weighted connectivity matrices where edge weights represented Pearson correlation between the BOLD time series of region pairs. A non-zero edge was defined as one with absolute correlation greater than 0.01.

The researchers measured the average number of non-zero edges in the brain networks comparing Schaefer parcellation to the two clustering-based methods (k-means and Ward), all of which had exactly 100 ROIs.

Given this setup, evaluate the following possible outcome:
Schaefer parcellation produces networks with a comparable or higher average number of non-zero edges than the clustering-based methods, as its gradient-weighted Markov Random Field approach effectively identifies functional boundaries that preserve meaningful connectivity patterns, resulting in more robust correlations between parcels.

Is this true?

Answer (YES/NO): YES